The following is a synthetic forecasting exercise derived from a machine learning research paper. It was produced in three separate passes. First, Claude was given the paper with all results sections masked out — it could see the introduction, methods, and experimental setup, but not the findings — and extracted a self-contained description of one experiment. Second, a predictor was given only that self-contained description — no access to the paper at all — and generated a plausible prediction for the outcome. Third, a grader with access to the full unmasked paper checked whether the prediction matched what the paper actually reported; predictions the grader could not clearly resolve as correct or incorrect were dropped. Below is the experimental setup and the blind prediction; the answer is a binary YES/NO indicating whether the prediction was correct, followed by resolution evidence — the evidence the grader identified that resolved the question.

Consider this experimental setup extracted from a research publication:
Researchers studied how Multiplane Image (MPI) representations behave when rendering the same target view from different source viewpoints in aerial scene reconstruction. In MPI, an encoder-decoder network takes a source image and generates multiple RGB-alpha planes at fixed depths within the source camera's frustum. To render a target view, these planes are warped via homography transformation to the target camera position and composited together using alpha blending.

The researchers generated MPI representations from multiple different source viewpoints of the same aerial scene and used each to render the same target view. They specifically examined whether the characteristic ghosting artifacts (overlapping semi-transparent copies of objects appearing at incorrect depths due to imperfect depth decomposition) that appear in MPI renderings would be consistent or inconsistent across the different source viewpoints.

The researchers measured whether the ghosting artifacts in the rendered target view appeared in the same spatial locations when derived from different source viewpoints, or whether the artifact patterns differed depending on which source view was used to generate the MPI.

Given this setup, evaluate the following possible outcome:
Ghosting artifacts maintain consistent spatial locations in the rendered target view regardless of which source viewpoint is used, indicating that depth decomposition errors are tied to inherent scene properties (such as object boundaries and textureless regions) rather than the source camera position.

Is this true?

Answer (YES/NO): NO